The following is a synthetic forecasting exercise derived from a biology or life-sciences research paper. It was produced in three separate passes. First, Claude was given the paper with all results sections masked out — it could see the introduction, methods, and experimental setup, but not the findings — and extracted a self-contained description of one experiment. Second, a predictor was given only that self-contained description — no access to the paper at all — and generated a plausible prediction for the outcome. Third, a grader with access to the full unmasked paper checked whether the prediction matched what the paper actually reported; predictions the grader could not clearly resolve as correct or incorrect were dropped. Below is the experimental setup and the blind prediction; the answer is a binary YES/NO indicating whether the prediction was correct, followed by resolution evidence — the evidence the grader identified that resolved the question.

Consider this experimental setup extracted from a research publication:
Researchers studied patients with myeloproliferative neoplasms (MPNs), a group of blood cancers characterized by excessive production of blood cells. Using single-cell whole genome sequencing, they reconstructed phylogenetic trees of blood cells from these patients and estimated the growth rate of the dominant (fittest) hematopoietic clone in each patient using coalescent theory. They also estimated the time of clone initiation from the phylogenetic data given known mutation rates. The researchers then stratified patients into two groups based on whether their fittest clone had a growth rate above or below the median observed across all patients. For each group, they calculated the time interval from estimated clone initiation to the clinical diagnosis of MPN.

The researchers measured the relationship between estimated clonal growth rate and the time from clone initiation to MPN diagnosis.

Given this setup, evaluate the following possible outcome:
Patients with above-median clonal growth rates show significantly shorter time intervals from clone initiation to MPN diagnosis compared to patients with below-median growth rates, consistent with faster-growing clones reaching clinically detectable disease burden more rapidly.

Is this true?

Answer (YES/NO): YES